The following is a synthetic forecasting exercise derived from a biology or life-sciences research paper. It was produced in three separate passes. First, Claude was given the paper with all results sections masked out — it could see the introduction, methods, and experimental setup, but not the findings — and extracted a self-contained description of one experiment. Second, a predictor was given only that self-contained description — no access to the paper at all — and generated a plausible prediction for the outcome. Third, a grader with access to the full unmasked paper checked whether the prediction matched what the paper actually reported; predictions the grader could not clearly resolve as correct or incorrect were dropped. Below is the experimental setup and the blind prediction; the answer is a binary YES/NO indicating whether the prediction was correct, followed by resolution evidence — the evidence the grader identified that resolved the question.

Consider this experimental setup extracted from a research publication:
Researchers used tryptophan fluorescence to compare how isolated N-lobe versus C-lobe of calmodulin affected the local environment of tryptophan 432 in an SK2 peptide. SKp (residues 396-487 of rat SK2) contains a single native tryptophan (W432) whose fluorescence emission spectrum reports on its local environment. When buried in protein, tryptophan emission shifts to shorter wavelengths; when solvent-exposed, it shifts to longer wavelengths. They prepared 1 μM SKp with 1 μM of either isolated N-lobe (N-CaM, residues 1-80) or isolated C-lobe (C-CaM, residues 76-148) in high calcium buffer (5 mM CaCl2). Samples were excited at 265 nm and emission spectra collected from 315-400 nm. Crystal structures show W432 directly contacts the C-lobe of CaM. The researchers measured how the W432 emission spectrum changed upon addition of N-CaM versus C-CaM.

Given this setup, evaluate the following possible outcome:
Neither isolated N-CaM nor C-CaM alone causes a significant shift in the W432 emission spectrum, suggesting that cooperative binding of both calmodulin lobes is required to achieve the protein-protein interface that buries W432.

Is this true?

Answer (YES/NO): NO